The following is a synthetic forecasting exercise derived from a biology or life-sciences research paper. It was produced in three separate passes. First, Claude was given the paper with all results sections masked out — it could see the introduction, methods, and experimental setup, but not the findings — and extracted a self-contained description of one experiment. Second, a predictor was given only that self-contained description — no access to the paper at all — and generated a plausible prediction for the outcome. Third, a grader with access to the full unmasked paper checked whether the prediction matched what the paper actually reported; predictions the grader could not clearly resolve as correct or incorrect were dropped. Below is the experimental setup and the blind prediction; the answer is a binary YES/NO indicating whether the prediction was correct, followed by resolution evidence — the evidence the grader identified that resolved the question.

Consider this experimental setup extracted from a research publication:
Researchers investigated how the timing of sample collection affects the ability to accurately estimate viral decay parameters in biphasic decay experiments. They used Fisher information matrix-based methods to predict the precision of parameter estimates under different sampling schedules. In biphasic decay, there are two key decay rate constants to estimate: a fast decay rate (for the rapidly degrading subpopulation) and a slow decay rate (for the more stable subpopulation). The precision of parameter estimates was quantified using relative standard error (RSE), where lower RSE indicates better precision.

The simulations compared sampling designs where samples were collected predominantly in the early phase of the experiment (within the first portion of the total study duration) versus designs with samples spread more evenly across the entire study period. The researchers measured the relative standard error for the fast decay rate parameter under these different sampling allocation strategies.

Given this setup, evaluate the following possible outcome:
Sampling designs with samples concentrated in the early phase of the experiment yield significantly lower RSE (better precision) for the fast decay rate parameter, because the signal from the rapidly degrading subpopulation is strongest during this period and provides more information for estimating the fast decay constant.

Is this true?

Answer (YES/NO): YES